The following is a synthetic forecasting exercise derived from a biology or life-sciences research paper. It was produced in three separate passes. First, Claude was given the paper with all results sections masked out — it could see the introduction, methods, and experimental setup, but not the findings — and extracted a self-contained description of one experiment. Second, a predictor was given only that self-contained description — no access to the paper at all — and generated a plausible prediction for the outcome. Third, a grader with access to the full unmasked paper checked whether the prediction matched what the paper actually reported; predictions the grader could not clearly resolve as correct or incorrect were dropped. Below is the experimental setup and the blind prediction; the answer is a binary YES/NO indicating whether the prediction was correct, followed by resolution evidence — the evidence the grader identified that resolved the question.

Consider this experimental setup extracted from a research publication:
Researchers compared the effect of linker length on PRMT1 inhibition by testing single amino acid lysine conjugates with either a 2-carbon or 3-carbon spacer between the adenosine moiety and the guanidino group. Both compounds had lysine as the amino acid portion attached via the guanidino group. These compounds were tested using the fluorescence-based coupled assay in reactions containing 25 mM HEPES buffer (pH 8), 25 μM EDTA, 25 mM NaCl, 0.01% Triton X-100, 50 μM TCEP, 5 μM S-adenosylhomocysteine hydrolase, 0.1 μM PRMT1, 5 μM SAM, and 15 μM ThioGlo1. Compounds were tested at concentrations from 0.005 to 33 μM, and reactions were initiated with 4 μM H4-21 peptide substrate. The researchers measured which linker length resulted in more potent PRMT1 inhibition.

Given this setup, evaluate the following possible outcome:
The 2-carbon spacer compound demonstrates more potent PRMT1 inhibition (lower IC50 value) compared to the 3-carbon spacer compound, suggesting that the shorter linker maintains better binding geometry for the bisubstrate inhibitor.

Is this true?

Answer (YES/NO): NO